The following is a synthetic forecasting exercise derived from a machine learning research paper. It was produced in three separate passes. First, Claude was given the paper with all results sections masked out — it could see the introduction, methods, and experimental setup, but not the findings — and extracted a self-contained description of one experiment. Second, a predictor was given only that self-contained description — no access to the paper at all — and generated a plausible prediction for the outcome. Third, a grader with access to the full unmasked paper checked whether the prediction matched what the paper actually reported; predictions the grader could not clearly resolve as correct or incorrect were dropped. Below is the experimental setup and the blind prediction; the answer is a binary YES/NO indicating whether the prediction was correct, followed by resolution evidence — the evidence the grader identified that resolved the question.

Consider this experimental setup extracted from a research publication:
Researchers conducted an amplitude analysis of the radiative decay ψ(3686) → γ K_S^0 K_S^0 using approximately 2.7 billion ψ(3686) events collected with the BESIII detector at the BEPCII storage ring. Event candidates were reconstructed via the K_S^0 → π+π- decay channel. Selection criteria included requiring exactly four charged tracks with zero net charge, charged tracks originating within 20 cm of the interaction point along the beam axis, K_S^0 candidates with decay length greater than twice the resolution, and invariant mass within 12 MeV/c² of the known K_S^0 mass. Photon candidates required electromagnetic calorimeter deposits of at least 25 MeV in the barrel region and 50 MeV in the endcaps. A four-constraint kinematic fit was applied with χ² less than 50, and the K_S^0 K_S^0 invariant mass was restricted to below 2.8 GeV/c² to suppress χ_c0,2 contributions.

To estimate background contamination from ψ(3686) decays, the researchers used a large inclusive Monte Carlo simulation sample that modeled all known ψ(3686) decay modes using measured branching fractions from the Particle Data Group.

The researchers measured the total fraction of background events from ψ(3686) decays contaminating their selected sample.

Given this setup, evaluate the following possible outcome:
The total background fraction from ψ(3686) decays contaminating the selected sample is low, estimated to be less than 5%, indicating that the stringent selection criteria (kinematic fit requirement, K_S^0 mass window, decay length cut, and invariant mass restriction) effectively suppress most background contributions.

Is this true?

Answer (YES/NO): YES